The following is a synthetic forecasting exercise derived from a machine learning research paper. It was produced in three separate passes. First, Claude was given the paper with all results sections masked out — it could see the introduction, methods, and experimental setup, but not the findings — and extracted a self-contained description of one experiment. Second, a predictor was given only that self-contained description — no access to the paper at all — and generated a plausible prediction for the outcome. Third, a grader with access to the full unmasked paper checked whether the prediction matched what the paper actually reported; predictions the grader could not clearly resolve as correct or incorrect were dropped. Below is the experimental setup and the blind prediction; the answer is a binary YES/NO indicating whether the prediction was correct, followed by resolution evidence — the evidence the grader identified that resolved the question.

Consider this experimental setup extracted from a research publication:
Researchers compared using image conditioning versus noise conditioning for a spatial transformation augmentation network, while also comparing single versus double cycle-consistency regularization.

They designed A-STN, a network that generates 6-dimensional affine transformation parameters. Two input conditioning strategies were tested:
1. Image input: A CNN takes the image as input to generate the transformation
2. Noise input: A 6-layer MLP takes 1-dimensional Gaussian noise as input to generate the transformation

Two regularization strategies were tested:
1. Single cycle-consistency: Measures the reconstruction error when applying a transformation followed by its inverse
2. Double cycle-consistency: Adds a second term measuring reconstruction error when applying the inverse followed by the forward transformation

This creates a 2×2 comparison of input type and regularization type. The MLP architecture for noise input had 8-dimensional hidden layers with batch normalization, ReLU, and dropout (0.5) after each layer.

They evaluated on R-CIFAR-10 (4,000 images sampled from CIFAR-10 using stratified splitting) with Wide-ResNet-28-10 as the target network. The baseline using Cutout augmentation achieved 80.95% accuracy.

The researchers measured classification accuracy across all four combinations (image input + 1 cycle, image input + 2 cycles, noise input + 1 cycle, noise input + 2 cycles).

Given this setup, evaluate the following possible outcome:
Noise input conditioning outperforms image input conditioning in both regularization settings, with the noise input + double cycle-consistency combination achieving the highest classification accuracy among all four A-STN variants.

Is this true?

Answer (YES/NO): NO